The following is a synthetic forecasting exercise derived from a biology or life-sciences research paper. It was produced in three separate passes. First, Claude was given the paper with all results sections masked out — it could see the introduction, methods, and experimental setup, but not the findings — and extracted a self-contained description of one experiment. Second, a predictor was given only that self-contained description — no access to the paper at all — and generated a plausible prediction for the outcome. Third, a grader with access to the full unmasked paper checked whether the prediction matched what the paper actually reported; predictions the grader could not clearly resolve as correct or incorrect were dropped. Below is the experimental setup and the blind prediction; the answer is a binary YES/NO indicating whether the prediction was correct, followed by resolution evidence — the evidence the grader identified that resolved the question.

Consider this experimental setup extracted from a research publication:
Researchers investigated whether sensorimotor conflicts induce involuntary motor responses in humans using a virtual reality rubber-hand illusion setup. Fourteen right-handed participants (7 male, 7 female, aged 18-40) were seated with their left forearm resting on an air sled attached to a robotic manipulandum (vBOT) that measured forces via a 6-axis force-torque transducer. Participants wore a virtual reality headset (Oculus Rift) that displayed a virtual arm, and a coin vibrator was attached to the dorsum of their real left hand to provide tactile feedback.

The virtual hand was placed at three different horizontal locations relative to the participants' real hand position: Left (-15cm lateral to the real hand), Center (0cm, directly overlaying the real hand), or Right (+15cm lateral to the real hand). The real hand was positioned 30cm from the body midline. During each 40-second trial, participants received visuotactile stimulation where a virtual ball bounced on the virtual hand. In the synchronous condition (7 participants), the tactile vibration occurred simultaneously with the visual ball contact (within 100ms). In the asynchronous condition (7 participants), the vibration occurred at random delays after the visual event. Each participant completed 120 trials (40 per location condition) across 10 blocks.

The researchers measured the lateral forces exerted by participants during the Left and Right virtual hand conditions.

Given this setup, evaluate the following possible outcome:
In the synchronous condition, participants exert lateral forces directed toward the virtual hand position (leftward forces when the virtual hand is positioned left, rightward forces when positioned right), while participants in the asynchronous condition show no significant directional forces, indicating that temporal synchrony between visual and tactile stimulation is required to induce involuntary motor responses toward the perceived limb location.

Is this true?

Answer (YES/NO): NO